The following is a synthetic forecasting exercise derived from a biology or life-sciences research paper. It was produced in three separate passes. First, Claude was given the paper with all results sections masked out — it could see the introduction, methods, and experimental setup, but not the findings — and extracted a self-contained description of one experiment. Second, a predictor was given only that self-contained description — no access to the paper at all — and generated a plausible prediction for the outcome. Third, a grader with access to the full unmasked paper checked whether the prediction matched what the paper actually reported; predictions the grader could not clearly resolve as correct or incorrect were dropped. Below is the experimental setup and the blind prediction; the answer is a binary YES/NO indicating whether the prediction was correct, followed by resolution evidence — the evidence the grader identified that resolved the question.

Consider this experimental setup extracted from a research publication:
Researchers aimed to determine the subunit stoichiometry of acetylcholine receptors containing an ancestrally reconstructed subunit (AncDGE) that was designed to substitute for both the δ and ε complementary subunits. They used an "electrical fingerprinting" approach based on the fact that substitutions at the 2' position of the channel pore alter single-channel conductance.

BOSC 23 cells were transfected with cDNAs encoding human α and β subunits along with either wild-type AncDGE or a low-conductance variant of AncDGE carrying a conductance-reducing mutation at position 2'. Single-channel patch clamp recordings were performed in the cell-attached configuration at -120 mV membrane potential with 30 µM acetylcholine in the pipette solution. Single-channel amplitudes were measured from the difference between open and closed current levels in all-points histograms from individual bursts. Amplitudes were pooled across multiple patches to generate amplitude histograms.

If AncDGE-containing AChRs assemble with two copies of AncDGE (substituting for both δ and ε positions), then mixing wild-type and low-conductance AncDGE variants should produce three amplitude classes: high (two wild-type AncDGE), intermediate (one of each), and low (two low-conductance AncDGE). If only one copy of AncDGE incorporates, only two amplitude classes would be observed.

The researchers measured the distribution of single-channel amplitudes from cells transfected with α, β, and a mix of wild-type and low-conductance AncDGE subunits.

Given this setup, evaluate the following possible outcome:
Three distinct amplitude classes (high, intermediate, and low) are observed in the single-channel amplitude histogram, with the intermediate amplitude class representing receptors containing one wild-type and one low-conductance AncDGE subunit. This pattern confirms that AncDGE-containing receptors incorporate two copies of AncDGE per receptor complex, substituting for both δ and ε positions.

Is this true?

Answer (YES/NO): YES